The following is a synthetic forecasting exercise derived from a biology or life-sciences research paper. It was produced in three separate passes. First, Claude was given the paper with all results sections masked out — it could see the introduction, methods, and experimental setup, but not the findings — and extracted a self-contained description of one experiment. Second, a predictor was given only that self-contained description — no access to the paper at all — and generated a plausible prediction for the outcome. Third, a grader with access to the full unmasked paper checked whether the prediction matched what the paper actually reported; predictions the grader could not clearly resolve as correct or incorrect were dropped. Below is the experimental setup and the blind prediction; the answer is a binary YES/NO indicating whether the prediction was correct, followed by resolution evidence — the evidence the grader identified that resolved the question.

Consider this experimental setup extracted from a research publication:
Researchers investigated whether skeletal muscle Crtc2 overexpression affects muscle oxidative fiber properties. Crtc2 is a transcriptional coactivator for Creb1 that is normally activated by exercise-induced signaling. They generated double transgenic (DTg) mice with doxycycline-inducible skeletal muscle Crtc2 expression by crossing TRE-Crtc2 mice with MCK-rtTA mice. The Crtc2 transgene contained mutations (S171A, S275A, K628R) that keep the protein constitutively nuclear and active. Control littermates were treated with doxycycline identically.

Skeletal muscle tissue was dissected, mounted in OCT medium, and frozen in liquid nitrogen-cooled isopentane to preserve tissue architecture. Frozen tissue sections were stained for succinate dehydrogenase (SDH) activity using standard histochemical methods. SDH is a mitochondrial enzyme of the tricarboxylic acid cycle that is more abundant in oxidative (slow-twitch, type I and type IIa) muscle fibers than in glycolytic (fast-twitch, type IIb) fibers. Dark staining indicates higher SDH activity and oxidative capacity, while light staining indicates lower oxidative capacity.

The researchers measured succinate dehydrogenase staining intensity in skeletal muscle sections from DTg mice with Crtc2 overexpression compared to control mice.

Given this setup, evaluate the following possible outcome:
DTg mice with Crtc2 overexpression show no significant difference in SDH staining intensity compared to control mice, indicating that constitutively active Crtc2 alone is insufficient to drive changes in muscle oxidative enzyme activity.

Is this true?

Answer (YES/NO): NO